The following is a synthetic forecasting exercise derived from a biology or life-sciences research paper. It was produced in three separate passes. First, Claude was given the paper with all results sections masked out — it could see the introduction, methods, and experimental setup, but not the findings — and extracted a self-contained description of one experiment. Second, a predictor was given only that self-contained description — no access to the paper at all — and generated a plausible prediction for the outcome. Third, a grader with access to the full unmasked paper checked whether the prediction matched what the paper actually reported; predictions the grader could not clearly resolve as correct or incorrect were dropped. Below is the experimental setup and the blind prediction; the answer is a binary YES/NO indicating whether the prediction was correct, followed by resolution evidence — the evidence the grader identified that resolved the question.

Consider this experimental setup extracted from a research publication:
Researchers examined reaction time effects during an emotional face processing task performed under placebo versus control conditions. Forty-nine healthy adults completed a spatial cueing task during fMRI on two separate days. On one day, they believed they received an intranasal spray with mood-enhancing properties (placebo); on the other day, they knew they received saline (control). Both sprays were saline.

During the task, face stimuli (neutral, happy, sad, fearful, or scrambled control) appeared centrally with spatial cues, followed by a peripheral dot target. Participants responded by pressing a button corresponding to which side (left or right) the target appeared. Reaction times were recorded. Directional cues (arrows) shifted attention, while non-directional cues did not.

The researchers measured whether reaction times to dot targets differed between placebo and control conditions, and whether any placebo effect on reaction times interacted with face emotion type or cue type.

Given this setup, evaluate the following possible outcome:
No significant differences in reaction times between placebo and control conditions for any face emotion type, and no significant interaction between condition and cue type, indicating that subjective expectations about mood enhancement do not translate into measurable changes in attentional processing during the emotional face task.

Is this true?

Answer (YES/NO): NO